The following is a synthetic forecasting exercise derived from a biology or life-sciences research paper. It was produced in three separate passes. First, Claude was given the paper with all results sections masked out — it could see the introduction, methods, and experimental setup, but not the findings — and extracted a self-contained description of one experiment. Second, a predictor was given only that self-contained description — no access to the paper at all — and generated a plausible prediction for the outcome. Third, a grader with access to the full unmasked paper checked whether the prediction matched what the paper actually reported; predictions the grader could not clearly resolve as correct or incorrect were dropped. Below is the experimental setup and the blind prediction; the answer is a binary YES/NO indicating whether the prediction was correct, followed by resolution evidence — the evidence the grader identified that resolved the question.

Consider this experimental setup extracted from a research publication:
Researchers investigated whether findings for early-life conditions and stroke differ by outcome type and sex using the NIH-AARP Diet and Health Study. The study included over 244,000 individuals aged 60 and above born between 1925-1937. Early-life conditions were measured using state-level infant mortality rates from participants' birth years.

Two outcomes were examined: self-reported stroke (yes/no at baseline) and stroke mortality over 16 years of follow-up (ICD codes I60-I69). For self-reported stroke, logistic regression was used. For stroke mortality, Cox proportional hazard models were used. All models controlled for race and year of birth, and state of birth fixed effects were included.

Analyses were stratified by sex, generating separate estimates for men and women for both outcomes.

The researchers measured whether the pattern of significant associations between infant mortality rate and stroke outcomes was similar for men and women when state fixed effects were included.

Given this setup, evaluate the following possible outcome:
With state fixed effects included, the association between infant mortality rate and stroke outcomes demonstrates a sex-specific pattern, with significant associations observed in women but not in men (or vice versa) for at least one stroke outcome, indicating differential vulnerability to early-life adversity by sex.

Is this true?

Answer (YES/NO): NO